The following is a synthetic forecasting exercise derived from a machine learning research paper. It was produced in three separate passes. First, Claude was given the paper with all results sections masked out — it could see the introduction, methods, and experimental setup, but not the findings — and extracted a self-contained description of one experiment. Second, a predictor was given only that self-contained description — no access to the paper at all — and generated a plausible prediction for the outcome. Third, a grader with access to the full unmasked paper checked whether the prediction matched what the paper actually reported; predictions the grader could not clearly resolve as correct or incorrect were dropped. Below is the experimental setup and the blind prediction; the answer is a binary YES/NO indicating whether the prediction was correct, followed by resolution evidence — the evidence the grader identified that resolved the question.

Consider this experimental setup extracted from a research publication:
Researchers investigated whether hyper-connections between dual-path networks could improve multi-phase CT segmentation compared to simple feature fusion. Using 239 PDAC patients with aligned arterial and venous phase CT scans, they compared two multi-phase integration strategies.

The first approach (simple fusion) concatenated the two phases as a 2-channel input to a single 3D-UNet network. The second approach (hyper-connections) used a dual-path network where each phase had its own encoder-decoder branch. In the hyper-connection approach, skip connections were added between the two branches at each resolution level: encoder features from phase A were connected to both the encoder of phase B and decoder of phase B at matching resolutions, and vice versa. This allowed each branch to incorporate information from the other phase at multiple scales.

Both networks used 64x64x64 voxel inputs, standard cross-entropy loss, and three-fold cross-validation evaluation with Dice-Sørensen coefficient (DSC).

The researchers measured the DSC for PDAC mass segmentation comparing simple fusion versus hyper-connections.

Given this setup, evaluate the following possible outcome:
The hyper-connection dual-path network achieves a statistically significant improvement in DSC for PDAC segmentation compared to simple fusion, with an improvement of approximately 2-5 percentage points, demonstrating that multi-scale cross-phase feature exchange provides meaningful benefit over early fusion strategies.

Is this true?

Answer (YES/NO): NO